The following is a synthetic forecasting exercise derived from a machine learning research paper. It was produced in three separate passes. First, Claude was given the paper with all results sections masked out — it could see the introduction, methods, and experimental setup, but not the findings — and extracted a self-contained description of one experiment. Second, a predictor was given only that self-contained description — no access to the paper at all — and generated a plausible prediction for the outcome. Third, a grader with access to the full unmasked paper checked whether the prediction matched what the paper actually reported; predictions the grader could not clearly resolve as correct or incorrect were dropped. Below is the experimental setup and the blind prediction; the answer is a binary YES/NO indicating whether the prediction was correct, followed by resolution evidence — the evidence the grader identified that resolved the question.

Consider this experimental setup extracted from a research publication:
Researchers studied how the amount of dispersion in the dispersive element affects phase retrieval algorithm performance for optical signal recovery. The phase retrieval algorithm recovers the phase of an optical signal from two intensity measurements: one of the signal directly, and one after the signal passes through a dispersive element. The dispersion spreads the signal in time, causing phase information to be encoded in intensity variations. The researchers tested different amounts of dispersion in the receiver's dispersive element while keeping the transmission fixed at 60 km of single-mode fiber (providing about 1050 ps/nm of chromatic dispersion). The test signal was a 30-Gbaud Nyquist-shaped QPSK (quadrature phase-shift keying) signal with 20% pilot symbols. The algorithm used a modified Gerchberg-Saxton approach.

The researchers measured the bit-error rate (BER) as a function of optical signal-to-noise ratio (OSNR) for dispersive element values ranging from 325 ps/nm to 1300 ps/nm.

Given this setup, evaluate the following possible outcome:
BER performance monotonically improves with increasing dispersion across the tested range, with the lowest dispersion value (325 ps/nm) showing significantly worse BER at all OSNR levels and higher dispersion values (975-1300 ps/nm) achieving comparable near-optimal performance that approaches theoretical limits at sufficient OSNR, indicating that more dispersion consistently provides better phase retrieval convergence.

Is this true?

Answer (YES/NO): NO